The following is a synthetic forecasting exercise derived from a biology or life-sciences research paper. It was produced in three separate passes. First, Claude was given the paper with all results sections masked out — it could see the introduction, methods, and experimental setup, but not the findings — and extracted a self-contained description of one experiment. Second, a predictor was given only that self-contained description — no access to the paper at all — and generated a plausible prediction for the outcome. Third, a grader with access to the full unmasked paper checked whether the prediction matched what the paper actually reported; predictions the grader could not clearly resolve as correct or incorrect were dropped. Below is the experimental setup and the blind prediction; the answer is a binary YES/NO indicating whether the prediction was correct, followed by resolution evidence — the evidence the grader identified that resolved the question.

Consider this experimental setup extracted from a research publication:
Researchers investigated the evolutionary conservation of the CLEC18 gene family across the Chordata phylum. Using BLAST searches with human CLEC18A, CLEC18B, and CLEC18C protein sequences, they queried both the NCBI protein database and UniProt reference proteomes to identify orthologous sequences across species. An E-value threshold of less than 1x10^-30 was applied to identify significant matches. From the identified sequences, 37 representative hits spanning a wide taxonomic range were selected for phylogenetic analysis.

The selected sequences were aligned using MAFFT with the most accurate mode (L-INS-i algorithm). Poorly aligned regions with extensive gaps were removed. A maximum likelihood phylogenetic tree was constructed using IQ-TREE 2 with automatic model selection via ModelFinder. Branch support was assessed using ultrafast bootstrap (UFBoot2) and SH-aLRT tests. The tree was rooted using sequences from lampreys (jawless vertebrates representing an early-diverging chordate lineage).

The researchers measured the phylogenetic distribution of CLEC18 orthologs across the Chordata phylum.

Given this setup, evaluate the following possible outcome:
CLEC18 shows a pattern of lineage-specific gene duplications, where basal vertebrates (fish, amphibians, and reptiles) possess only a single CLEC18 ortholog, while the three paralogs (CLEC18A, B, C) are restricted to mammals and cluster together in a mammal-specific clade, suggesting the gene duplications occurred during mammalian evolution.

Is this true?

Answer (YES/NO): NO